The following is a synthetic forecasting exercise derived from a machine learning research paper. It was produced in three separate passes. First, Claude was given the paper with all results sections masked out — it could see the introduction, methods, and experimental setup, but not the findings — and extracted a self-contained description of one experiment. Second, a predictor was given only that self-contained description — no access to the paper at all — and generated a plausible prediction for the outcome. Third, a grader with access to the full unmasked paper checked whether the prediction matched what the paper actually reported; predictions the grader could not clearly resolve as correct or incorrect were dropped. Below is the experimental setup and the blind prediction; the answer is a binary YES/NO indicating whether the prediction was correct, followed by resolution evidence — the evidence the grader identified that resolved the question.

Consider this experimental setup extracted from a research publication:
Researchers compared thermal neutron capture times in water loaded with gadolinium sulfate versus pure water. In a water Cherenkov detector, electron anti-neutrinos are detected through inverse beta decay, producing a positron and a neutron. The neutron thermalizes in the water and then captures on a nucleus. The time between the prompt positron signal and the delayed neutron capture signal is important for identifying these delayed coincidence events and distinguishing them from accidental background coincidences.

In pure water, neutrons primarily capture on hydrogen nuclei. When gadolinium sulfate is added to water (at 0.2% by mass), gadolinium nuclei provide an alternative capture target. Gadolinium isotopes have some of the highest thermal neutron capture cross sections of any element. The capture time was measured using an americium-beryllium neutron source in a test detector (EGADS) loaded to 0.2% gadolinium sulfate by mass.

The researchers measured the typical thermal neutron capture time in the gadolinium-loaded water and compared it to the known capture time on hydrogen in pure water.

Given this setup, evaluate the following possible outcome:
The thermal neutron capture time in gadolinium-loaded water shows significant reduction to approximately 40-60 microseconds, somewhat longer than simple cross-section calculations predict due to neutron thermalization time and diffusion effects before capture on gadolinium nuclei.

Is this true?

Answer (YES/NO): NO